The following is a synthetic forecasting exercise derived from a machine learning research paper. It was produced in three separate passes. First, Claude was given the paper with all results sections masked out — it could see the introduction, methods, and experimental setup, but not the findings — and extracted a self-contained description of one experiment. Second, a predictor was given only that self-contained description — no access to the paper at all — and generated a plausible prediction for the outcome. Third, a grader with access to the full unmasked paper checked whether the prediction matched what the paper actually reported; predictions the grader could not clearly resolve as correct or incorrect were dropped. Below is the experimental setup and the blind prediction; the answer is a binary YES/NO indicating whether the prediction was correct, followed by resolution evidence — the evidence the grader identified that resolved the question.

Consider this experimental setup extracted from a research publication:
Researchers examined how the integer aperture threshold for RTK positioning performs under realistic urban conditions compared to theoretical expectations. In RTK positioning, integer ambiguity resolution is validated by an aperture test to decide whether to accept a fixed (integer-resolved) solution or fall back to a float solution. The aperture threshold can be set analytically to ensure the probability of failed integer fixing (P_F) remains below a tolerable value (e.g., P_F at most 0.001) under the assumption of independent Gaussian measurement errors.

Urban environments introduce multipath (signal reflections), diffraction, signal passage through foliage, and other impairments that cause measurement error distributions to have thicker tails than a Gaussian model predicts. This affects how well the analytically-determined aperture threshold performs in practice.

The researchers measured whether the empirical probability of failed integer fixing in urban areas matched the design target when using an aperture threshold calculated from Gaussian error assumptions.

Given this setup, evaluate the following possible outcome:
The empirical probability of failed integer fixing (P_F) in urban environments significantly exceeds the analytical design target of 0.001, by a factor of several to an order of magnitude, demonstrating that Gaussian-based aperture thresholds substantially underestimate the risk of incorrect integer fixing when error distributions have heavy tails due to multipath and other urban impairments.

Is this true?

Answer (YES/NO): NO